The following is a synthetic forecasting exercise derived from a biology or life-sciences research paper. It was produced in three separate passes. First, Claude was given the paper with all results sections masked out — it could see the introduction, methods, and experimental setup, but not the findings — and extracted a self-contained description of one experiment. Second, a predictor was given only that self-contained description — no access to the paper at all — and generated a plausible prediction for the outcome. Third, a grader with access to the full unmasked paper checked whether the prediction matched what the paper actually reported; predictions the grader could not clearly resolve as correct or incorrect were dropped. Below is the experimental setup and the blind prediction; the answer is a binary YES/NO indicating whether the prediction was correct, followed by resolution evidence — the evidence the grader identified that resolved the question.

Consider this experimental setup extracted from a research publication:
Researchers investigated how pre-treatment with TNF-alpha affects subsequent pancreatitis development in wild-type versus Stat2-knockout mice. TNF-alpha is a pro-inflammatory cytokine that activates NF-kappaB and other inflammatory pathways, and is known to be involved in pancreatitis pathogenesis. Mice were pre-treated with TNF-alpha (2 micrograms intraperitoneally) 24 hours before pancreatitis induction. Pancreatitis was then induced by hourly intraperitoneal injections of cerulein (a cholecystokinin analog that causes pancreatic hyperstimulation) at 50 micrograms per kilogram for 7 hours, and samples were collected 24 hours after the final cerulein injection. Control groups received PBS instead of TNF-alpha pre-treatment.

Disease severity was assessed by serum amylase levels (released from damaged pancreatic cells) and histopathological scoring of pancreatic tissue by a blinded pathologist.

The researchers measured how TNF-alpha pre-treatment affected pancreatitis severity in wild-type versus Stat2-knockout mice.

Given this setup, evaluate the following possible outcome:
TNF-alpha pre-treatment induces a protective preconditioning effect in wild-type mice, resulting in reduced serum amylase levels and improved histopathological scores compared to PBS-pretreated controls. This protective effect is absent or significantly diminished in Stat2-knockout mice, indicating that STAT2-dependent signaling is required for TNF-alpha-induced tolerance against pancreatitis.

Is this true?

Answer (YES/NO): NO